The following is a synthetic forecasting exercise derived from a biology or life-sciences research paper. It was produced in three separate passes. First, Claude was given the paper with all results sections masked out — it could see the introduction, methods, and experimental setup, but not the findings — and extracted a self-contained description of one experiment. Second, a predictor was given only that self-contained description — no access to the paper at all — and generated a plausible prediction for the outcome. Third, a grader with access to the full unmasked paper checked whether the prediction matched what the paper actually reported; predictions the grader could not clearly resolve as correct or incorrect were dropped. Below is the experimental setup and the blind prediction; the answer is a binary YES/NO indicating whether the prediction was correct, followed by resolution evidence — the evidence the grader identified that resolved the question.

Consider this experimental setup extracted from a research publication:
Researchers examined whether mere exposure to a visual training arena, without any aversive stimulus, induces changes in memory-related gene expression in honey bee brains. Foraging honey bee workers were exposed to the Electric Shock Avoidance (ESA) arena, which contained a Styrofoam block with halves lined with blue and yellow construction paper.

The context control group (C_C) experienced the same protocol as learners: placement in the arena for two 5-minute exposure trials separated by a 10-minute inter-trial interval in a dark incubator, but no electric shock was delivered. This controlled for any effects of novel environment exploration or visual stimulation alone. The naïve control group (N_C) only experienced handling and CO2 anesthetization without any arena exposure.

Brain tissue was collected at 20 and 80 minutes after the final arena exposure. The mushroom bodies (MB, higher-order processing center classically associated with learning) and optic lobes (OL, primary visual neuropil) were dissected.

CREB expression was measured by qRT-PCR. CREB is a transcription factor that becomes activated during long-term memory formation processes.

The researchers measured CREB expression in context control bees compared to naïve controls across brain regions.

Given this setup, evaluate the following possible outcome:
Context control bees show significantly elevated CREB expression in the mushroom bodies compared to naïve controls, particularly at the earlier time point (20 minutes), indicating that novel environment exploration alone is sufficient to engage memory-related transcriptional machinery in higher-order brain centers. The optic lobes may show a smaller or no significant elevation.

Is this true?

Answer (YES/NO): NO